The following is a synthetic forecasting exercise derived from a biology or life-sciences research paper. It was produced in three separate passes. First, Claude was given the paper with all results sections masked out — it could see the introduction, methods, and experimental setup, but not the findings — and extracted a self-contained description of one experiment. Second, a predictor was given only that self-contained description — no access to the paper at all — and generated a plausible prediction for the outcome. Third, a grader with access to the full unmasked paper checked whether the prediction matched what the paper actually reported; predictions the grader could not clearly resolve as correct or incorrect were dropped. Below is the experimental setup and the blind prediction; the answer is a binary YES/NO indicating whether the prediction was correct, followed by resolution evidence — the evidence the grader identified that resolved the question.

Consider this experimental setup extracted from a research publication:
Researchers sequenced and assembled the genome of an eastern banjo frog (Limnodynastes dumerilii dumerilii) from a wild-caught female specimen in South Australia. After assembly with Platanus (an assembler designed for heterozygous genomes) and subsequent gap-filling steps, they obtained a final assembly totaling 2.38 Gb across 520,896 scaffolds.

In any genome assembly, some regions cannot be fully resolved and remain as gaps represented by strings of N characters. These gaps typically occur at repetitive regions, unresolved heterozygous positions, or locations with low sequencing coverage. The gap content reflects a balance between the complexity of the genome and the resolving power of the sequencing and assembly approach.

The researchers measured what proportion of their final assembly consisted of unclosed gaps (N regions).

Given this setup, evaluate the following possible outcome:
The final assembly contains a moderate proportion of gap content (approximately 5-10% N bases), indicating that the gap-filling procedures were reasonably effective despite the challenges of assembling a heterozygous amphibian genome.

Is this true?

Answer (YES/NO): NO